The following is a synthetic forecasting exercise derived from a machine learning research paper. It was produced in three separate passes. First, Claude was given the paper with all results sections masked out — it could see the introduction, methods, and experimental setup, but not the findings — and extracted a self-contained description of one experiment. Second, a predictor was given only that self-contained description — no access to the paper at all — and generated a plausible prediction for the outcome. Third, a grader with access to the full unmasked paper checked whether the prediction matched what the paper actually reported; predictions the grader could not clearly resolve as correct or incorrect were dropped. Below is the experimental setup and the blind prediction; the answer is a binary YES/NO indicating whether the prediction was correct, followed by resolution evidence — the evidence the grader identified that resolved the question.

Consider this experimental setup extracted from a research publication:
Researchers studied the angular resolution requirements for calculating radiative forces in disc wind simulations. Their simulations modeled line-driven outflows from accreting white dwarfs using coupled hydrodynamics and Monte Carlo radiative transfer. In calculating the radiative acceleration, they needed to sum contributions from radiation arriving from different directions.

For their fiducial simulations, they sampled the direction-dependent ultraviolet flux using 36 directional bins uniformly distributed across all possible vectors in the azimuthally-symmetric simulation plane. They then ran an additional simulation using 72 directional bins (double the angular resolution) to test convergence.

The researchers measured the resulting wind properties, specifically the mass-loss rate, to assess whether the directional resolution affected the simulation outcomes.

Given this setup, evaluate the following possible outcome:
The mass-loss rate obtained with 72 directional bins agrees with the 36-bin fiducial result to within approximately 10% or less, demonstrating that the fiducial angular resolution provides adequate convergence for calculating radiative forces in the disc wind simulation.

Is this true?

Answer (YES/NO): YES